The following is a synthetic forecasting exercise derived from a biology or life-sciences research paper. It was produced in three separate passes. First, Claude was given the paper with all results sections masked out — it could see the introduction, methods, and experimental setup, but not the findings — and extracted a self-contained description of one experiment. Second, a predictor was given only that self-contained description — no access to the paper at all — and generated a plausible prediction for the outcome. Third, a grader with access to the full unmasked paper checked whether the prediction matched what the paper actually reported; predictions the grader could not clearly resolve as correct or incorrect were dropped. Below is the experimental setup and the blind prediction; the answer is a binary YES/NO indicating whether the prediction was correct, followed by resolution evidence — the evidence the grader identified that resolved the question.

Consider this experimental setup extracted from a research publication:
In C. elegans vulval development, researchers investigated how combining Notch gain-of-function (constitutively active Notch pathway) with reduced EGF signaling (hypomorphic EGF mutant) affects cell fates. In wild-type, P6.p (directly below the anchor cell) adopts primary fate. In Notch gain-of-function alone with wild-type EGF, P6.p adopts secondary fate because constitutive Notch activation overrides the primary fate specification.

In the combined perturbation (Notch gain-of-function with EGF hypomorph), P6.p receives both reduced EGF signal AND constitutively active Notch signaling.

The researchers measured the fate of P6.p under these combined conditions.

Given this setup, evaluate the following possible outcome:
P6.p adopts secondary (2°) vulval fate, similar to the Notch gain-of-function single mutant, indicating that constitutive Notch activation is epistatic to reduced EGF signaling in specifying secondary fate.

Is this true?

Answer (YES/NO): NO